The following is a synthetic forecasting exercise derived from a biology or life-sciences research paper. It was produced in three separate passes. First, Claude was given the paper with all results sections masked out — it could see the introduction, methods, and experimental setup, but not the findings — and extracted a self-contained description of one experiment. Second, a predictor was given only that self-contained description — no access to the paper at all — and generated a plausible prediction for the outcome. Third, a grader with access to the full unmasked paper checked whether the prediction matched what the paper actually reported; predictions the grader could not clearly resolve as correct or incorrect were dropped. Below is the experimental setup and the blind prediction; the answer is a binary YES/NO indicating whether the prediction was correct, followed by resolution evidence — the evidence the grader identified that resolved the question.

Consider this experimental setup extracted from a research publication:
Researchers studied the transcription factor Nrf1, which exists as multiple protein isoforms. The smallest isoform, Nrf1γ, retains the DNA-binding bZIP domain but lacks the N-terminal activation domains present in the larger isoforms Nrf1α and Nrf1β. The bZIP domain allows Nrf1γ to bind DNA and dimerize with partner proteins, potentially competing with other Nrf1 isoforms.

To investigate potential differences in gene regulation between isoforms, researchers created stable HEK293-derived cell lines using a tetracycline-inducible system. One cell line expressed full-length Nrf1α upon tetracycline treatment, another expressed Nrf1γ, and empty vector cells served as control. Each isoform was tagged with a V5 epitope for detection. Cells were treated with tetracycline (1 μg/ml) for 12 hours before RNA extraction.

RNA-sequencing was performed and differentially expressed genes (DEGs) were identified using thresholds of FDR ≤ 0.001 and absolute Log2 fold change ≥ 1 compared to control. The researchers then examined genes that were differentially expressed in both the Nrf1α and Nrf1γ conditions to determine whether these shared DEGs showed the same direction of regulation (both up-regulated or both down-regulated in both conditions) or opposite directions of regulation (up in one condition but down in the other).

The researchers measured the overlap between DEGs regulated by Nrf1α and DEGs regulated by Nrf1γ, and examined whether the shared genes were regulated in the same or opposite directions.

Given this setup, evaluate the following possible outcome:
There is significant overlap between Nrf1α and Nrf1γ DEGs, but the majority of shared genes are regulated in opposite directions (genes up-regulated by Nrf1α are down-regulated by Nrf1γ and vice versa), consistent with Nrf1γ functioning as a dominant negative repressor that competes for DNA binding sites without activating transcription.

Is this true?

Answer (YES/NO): NO